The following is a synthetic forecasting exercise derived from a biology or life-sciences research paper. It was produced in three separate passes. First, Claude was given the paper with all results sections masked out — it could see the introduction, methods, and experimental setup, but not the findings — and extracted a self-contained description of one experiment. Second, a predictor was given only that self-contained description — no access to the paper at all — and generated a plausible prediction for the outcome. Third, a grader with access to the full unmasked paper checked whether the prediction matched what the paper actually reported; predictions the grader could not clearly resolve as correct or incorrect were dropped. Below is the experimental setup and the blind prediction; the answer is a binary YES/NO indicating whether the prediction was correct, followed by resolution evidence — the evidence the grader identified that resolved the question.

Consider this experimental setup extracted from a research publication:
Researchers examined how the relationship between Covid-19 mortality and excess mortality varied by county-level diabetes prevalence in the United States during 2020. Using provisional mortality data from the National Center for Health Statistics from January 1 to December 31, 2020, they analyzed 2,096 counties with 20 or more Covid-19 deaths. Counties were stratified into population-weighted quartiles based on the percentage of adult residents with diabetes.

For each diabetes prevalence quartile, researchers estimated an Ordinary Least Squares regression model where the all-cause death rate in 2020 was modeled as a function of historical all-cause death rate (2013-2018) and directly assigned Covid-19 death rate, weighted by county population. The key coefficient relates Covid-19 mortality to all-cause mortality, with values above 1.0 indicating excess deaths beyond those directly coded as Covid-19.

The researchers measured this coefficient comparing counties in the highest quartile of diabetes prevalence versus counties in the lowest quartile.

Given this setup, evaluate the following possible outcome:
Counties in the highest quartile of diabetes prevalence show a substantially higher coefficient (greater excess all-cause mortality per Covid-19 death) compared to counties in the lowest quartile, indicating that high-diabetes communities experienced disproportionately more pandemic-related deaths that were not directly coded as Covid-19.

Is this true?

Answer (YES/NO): YES